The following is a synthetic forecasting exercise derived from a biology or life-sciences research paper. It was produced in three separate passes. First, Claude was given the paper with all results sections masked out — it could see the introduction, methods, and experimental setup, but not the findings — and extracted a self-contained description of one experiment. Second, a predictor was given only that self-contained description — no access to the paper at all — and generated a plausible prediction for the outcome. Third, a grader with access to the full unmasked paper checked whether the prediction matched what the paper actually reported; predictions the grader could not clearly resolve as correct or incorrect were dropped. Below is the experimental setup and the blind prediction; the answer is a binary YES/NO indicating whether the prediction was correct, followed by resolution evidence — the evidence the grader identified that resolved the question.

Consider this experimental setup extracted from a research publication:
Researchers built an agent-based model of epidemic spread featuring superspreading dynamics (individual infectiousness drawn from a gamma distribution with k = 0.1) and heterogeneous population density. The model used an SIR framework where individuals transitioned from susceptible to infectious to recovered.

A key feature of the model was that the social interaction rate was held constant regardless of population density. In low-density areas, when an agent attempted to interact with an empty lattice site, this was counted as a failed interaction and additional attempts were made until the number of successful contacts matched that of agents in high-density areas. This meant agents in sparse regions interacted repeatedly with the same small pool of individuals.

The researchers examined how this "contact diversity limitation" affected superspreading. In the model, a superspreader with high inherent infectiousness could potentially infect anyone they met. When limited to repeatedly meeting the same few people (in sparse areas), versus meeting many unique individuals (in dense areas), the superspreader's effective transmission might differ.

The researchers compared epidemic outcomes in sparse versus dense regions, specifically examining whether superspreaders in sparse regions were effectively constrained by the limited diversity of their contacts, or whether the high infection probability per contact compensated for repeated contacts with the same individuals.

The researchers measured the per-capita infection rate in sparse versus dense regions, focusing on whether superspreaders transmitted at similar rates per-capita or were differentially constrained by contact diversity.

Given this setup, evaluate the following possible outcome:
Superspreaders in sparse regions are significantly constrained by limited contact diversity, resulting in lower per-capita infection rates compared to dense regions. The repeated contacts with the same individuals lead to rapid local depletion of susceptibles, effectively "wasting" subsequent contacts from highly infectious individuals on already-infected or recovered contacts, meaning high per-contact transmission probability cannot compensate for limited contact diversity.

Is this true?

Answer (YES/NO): YES